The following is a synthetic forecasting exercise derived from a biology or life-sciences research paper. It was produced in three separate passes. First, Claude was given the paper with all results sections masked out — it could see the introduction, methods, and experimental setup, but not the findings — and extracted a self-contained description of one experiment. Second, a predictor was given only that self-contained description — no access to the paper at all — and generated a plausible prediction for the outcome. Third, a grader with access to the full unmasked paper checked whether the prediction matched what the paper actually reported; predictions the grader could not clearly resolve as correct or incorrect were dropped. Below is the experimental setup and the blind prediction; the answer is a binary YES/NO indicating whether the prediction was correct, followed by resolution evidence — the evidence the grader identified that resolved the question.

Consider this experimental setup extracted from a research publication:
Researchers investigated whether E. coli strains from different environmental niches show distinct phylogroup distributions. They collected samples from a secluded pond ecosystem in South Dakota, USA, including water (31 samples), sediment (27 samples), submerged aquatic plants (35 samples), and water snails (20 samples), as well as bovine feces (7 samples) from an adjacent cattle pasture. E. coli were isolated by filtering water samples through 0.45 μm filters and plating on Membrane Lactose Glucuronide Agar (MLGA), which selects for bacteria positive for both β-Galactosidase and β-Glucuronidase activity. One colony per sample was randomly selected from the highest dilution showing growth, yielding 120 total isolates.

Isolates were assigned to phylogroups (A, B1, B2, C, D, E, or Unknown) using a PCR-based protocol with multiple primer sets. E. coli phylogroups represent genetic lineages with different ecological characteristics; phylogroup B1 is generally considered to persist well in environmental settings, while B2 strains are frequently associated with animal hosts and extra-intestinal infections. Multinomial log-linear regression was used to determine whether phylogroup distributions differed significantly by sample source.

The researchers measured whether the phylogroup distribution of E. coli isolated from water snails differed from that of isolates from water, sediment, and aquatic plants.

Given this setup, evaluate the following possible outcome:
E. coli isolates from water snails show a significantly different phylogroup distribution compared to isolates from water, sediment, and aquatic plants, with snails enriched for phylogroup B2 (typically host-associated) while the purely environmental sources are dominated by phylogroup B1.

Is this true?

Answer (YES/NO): NO